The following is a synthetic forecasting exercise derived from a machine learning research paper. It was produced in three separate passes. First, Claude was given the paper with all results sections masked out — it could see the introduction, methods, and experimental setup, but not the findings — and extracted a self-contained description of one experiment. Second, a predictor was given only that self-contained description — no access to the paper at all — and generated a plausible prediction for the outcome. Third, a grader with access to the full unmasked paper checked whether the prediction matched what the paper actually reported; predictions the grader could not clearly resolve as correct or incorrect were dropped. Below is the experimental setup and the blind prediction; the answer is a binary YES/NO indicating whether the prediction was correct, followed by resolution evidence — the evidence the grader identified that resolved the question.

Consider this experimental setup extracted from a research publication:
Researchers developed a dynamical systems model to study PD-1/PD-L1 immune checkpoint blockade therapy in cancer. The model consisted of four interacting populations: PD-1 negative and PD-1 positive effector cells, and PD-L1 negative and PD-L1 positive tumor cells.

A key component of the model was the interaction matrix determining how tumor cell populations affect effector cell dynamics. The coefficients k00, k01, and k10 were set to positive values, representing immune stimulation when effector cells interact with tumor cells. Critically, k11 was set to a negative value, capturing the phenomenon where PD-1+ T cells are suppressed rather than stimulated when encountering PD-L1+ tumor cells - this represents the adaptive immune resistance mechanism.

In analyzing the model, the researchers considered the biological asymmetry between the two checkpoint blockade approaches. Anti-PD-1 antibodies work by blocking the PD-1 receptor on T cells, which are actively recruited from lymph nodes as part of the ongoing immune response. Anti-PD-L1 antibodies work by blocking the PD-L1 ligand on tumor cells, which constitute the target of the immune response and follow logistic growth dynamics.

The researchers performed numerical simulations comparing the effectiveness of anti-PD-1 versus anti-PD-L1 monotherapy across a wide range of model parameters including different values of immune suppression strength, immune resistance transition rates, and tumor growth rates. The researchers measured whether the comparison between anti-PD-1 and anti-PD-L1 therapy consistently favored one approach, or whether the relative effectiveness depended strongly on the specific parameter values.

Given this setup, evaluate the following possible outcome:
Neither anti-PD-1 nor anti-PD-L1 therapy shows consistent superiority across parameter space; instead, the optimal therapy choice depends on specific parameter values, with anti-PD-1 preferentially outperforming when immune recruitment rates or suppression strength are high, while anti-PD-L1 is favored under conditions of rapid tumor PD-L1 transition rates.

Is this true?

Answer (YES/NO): NO